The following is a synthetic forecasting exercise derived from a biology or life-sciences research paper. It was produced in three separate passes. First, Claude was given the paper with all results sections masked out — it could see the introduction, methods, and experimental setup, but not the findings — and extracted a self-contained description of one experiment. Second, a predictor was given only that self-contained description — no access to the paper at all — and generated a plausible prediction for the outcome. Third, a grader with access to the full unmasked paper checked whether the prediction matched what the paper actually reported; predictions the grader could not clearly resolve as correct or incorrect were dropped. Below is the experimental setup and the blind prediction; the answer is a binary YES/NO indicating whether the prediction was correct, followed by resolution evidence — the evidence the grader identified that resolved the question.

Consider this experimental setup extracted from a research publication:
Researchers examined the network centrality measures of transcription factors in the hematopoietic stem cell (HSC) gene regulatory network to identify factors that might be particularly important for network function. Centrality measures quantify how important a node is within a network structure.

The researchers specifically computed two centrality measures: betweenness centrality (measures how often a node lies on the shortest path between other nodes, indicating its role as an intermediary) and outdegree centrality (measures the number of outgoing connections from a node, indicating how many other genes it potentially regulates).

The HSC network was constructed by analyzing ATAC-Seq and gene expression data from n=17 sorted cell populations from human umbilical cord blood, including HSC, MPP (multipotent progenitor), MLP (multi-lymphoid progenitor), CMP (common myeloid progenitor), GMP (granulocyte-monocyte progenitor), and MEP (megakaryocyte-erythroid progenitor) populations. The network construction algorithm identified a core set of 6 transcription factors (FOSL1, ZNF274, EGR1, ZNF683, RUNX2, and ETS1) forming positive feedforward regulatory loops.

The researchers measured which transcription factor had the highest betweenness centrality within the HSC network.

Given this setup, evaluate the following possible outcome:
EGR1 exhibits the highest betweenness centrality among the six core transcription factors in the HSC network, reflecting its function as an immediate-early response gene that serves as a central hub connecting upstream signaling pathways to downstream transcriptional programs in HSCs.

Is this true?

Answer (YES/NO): NO